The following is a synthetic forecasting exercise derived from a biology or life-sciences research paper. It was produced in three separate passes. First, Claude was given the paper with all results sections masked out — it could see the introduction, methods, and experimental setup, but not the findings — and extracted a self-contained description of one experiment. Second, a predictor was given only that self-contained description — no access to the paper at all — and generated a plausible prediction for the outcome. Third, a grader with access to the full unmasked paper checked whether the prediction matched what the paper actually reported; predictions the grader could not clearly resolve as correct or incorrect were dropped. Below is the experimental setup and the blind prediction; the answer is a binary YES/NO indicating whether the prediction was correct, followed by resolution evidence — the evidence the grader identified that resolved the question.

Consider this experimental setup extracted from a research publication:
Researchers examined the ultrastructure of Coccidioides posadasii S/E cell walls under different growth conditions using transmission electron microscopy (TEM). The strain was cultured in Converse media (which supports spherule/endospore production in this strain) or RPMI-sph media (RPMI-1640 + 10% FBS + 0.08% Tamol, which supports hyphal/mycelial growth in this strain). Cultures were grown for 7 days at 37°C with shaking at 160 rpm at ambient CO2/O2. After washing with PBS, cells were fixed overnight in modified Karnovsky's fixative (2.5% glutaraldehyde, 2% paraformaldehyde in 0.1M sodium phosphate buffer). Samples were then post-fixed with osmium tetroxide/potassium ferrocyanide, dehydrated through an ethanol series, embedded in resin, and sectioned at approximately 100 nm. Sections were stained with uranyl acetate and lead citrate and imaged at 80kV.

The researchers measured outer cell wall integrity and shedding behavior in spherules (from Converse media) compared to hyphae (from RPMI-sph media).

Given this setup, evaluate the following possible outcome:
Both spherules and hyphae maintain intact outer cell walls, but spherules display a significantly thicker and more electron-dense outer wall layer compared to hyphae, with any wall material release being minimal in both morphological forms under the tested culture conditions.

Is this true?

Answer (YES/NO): NO